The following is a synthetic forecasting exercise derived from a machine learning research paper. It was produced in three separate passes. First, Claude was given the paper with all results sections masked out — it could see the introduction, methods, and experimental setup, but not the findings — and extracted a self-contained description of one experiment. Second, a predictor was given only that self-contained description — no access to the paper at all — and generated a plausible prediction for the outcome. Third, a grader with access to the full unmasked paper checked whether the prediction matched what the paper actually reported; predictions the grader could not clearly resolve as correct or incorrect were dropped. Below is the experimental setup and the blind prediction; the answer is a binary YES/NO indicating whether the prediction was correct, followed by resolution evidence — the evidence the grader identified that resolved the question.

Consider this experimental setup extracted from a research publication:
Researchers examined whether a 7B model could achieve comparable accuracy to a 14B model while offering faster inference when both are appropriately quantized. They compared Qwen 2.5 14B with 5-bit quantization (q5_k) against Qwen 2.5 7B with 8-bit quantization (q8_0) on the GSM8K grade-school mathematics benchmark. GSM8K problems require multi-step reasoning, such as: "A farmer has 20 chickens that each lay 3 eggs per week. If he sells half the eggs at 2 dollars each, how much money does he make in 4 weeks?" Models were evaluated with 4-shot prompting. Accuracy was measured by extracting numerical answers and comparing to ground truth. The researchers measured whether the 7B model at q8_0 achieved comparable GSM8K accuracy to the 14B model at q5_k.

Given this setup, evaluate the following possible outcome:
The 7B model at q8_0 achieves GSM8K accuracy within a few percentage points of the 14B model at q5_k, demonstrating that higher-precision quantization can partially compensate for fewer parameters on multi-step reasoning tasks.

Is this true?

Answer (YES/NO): YES